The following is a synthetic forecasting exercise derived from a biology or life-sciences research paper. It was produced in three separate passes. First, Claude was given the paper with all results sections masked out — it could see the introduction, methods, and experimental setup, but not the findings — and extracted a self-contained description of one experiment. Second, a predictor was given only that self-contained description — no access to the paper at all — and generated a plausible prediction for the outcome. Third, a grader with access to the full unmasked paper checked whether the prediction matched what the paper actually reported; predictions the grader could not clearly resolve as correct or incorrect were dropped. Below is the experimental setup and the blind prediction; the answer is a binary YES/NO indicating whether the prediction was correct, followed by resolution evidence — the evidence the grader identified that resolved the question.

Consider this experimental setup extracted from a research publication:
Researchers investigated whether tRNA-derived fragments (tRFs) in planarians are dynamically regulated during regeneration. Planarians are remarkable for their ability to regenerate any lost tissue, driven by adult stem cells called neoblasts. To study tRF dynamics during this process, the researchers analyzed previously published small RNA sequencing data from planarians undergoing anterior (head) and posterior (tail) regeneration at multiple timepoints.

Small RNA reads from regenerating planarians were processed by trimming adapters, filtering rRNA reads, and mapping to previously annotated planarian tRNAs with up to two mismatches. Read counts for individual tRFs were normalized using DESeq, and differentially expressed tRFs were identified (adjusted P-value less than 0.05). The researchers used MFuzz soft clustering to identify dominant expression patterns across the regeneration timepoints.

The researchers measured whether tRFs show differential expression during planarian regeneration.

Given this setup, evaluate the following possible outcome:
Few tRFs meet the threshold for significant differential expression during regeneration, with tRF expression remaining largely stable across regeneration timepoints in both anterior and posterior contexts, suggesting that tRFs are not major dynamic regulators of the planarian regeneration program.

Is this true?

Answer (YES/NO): NO